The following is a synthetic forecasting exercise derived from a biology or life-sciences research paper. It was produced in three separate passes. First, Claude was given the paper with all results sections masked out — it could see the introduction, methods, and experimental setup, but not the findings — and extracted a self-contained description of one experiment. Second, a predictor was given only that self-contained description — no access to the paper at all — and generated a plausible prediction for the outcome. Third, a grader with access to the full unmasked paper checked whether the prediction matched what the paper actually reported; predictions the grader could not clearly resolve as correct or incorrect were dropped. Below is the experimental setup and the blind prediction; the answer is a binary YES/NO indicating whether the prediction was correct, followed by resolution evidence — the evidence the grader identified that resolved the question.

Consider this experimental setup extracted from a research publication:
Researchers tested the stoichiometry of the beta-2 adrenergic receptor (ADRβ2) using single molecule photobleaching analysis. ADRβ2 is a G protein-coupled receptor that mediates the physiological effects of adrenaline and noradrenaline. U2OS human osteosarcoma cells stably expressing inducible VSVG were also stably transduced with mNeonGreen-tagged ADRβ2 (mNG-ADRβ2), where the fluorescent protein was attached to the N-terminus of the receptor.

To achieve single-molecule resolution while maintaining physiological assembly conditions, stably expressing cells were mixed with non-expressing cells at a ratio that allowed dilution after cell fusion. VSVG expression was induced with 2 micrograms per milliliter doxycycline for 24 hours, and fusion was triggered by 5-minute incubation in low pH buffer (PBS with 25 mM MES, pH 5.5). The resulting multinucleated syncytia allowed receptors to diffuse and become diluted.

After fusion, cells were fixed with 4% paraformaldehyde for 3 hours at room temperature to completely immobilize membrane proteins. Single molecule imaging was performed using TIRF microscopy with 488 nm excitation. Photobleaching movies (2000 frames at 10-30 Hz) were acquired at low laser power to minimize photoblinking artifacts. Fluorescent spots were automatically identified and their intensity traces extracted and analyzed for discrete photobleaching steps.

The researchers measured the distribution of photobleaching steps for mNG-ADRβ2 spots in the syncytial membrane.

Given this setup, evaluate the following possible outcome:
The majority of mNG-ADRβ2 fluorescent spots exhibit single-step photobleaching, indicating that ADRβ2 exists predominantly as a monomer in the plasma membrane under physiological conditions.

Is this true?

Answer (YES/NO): NO